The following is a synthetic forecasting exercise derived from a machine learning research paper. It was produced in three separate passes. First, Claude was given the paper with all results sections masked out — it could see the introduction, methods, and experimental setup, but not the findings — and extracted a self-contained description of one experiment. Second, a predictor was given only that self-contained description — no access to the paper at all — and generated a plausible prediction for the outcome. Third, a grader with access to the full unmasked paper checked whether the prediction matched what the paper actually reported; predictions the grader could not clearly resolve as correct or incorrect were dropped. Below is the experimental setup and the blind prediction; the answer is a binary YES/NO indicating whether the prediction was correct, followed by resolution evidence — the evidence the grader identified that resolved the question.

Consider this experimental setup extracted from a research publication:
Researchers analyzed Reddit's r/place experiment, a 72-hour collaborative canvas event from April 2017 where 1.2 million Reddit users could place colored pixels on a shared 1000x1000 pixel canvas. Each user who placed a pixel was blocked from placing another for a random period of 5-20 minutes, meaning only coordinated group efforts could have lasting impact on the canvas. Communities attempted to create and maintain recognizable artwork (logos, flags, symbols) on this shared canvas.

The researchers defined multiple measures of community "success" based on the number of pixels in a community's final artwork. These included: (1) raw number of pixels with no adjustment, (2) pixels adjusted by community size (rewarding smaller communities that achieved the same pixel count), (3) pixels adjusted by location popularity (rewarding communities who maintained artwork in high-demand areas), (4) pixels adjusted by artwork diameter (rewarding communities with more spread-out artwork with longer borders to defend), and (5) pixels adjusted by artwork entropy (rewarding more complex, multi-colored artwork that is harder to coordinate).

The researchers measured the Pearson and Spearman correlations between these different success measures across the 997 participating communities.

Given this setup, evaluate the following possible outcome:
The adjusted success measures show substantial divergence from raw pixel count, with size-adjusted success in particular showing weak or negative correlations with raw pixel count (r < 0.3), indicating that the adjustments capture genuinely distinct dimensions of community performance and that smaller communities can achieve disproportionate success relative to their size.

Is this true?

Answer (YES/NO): NO